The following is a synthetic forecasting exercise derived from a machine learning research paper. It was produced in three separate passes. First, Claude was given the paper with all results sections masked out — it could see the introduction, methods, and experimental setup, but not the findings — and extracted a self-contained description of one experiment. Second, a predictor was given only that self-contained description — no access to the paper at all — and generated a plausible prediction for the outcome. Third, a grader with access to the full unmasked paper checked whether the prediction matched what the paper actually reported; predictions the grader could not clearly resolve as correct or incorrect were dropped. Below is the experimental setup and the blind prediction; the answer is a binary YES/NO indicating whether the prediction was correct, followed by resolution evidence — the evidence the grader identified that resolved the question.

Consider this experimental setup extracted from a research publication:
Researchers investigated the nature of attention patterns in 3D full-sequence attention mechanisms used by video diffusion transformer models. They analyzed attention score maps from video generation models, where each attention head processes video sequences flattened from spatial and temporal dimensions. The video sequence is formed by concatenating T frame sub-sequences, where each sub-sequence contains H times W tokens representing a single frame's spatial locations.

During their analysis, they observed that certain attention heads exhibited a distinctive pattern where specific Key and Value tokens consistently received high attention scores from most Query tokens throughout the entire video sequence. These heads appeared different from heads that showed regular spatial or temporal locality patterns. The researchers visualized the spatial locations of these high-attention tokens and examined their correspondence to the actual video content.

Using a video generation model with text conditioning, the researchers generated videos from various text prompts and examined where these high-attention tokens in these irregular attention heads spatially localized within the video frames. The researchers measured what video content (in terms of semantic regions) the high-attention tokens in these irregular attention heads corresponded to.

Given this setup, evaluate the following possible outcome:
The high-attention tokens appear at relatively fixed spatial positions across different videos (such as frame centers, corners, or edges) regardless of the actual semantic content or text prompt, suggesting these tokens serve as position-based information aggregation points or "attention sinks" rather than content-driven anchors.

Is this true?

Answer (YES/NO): NO